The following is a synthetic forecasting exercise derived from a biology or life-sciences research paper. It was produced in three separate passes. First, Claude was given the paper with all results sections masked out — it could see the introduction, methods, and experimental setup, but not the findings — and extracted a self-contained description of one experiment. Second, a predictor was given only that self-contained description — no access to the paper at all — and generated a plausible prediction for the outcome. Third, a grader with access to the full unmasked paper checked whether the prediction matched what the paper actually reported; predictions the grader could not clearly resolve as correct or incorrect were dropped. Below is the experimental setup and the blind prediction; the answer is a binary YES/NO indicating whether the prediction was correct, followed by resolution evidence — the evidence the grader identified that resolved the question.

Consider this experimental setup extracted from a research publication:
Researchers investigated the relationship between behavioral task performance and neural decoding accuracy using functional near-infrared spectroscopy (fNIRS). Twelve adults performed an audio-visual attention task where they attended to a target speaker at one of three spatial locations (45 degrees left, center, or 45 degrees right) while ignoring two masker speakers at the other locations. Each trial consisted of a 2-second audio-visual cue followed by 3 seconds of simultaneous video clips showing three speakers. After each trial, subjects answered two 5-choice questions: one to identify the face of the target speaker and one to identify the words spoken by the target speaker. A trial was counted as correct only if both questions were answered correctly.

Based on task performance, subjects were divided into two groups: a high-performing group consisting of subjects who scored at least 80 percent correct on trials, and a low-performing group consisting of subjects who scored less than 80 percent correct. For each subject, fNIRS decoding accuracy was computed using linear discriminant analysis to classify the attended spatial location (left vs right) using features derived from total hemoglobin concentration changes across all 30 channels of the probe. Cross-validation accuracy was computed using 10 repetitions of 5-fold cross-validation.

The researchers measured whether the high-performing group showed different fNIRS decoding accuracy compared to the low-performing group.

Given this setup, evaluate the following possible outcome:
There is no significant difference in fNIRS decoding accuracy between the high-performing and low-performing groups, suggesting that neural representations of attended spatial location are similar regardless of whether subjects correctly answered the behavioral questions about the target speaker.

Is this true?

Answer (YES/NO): NO